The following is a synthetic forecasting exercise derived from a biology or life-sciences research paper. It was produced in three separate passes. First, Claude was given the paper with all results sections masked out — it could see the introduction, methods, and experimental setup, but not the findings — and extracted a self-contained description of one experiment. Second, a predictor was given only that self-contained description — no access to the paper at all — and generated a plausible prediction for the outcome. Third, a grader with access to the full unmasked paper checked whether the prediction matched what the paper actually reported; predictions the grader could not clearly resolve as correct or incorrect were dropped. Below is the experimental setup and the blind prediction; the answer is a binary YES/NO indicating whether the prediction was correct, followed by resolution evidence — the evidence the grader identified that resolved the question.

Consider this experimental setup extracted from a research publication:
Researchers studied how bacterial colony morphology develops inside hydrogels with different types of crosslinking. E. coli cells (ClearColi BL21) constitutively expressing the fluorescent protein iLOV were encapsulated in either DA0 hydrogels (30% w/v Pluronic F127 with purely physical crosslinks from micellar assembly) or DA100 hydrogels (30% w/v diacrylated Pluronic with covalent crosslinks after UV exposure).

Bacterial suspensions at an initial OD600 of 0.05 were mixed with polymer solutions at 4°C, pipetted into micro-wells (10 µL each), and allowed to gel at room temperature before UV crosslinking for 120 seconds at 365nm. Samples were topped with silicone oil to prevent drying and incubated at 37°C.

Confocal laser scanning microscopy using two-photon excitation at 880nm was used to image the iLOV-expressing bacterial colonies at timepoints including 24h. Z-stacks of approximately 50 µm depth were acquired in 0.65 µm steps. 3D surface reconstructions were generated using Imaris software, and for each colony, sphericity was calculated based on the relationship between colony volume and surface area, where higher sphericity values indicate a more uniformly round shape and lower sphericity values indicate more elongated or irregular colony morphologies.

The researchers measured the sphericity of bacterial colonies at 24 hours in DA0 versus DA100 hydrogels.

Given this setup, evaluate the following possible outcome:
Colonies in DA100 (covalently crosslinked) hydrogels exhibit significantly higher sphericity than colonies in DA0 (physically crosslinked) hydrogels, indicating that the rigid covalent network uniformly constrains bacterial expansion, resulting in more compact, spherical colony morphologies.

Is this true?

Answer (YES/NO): YES